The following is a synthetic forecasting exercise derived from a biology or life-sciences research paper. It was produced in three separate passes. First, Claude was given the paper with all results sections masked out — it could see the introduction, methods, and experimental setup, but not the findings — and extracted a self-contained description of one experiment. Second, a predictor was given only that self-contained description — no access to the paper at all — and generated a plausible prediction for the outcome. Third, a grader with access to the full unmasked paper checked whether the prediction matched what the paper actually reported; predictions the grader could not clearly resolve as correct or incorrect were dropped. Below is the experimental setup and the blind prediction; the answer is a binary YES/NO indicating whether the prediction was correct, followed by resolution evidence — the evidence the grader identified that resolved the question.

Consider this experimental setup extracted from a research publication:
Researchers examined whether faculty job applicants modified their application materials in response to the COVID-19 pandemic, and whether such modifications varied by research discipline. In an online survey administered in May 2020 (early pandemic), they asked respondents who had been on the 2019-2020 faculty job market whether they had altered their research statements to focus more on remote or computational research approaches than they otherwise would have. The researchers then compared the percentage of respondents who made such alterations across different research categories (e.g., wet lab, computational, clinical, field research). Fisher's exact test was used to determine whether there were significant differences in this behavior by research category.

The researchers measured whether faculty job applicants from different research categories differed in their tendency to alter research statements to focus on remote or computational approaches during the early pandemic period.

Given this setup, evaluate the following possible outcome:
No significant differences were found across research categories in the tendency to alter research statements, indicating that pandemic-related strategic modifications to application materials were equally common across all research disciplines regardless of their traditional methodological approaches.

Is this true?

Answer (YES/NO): YES